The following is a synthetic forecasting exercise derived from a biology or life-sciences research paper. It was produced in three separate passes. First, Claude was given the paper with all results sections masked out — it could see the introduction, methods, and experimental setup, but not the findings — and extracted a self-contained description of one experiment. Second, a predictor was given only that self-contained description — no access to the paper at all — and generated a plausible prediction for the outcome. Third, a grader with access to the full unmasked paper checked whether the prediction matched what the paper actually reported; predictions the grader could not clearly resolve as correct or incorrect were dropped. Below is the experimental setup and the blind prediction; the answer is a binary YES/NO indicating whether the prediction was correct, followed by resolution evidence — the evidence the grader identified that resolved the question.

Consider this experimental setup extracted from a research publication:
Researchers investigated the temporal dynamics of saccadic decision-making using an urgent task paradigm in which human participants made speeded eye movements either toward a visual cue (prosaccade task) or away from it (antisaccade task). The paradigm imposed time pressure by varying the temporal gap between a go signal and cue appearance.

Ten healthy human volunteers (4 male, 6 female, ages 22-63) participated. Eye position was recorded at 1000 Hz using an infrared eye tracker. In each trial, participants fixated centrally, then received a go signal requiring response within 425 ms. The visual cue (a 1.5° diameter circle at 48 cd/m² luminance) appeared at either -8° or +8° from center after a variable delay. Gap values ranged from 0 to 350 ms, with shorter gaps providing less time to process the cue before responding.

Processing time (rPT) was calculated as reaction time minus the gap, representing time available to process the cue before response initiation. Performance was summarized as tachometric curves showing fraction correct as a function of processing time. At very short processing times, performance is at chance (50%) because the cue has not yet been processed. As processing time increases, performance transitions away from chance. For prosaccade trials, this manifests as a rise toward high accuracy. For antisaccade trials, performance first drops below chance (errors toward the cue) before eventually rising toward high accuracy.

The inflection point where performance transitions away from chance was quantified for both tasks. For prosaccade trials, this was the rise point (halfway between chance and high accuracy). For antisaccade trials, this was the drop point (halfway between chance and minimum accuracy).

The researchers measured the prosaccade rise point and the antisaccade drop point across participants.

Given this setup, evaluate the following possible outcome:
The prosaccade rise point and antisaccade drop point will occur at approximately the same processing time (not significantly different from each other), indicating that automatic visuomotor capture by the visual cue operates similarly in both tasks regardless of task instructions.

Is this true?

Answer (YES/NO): NO